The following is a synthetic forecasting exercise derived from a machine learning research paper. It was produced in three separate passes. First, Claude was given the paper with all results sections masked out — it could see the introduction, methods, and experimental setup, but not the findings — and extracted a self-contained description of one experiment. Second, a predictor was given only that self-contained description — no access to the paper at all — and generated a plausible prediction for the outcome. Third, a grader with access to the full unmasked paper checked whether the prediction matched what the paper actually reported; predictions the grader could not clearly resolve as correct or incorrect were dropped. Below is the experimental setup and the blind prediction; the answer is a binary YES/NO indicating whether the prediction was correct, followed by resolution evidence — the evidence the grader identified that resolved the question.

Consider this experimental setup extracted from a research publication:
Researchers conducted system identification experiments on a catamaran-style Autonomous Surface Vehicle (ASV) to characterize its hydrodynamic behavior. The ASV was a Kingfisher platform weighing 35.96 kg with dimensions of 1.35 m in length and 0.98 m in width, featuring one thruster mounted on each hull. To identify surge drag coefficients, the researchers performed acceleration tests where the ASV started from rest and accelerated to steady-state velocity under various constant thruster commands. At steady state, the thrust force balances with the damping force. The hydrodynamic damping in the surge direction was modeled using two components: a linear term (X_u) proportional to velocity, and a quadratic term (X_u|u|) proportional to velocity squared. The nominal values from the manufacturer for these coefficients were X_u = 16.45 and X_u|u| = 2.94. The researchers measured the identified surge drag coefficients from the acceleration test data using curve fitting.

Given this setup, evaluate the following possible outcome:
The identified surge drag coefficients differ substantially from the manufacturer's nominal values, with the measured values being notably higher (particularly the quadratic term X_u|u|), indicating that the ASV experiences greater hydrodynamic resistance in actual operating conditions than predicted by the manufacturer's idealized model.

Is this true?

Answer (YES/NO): NO